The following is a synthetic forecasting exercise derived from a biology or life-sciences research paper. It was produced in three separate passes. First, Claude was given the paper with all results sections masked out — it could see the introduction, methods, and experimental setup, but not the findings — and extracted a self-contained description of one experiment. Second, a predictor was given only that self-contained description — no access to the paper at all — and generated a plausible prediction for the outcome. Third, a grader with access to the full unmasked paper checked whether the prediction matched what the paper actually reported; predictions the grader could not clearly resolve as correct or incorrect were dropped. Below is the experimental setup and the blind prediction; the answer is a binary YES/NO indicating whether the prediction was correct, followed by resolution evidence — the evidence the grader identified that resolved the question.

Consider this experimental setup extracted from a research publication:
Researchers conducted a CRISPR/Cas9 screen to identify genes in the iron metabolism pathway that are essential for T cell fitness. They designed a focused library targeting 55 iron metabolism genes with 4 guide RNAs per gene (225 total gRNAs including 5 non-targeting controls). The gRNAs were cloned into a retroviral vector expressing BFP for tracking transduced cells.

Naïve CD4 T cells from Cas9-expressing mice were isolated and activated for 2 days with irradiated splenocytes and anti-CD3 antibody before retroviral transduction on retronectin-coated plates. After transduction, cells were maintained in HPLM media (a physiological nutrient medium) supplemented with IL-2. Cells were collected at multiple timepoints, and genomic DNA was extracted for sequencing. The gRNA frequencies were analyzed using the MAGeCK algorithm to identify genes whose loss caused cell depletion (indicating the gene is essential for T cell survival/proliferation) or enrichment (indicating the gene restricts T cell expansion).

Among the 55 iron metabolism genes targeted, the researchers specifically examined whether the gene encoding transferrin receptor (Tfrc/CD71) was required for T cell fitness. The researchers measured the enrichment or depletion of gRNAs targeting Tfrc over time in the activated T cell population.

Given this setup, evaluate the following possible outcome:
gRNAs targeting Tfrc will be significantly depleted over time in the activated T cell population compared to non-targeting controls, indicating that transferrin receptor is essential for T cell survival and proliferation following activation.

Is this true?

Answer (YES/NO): NO